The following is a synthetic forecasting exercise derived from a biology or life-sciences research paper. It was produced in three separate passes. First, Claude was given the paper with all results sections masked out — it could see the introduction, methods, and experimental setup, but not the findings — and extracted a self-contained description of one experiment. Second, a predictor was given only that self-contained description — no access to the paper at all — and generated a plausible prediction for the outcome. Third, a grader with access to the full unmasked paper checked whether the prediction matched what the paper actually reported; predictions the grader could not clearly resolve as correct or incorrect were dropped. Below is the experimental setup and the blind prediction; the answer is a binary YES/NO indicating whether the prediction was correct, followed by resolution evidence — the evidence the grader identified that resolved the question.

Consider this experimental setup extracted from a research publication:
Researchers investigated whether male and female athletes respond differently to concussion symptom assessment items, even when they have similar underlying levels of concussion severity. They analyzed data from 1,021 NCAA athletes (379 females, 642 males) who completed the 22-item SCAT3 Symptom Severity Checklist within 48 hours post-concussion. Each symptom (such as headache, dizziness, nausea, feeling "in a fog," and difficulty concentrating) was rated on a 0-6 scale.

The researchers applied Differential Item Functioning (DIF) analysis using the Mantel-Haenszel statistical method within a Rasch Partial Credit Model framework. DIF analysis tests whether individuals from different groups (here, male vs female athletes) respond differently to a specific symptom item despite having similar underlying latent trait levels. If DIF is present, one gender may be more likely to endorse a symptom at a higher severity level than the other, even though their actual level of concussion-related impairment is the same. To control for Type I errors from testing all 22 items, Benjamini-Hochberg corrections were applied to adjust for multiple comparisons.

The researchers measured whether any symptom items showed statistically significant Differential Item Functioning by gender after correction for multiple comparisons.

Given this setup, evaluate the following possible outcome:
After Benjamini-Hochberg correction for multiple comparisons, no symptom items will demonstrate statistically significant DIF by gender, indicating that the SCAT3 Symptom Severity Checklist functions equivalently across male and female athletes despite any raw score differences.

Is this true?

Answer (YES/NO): NO